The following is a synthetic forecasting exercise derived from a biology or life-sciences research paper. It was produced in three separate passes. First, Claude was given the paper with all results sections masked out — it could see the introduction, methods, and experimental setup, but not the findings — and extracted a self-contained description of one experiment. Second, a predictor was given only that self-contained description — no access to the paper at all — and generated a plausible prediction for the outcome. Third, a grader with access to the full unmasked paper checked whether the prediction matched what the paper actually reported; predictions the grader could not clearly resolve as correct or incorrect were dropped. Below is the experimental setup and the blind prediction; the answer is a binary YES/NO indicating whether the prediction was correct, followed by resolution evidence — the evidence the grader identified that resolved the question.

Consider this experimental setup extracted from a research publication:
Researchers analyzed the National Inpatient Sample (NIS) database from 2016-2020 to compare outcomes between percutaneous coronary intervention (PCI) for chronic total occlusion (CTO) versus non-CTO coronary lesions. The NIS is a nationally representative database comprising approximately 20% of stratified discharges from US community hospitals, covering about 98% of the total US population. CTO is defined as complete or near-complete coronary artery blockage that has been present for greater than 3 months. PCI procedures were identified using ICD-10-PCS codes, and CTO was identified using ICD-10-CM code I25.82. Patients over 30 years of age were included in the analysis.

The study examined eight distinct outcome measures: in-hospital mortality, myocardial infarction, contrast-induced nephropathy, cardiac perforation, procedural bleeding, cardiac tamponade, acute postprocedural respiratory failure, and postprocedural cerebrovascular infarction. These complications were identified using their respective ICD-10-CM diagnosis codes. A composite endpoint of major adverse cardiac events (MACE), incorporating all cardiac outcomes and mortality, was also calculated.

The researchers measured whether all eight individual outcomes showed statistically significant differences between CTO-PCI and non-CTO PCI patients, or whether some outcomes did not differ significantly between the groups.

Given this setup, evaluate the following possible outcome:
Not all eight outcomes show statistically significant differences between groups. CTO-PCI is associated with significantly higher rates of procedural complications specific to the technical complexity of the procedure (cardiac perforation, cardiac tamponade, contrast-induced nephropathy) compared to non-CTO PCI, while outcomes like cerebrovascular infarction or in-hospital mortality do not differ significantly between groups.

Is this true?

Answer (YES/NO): NO